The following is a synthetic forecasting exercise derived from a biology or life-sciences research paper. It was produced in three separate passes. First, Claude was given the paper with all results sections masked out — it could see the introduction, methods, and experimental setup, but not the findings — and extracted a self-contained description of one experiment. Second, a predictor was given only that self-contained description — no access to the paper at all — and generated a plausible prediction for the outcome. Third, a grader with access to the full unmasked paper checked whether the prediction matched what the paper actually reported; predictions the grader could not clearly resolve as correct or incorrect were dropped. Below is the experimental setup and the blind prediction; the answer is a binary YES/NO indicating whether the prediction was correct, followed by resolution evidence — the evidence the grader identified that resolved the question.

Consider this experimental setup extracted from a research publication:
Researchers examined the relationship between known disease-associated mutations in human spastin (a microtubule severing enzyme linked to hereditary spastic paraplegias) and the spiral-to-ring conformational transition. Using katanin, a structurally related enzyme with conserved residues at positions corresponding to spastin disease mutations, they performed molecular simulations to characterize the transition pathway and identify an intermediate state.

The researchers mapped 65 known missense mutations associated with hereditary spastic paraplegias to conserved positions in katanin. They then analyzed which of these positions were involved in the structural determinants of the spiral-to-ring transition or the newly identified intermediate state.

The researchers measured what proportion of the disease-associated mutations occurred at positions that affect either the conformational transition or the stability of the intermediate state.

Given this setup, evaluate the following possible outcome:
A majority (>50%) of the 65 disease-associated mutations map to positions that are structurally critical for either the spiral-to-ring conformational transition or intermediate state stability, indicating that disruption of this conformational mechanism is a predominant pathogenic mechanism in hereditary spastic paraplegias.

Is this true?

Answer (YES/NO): NO